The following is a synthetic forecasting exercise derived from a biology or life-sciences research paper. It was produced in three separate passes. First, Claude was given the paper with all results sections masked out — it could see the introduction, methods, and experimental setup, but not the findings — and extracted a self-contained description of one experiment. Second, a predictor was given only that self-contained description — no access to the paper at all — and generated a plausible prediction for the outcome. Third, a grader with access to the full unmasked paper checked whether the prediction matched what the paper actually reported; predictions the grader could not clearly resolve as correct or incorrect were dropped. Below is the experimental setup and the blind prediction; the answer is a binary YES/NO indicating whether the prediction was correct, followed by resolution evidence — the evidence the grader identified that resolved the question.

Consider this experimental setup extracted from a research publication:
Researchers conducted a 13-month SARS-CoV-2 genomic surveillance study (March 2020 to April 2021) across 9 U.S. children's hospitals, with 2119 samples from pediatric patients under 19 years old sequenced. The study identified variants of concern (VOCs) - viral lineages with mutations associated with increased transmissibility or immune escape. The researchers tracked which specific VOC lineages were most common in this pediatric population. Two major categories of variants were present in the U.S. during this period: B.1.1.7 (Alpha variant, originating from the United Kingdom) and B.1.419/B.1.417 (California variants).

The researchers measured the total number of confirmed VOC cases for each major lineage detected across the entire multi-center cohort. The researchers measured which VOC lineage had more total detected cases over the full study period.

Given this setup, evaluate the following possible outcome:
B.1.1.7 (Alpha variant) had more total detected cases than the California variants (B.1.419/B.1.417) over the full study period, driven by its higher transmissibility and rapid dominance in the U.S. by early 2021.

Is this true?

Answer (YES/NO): NO